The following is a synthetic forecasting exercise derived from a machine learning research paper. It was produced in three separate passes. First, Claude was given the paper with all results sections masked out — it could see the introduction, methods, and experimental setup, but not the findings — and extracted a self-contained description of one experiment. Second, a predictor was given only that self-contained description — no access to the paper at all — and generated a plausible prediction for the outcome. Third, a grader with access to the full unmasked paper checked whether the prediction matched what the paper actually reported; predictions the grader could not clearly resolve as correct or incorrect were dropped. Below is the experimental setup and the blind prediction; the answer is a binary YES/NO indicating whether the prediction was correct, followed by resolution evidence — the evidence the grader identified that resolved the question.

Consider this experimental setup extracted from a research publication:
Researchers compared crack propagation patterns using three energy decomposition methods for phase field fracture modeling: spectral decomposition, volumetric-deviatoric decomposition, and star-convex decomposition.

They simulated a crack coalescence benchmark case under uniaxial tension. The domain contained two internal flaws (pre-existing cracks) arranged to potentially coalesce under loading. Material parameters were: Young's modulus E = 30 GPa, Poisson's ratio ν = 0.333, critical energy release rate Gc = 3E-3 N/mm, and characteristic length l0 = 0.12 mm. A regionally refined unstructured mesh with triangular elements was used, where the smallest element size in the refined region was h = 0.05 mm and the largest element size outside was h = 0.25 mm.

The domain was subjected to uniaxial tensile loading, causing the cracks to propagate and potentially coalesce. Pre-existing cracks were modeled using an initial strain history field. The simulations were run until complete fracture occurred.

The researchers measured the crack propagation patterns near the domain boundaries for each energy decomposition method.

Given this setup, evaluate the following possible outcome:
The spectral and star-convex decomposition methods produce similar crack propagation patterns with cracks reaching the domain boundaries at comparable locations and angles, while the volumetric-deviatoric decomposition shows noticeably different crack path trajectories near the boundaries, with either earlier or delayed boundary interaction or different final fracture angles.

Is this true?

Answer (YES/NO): NO